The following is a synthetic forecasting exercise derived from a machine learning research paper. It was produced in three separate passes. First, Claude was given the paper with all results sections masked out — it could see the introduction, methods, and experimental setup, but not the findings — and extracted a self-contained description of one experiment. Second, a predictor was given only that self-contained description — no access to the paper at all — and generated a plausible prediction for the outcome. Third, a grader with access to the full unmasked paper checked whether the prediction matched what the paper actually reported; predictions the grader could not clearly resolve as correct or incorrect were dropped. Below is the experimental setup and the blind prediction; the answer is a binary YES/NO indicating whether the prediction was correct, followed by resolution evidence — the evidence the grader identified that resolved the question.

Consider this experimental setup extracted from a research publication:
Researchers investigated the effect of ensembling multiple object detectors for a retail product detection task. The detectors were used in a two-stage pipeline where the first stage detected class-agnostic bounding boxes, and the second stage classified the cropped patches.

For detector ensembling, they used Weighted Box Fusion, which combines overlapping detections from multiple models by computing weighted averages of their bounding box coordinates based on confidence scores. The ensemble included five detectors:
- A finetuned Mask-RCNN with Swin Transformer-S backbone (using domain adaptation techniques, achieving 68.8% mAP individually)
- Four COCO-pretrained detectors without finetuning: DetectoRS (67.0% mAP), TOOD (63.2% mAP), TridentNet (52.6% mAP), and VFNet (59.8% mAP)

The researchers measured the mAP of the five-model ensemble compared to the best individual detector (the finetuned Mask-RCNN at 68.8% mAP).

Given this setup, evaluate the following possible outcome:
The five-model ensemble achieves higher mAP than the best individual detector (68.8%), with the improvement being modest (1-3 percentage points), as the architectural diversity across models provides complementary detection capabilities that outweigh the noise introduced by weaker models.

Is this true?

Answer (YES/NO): NO